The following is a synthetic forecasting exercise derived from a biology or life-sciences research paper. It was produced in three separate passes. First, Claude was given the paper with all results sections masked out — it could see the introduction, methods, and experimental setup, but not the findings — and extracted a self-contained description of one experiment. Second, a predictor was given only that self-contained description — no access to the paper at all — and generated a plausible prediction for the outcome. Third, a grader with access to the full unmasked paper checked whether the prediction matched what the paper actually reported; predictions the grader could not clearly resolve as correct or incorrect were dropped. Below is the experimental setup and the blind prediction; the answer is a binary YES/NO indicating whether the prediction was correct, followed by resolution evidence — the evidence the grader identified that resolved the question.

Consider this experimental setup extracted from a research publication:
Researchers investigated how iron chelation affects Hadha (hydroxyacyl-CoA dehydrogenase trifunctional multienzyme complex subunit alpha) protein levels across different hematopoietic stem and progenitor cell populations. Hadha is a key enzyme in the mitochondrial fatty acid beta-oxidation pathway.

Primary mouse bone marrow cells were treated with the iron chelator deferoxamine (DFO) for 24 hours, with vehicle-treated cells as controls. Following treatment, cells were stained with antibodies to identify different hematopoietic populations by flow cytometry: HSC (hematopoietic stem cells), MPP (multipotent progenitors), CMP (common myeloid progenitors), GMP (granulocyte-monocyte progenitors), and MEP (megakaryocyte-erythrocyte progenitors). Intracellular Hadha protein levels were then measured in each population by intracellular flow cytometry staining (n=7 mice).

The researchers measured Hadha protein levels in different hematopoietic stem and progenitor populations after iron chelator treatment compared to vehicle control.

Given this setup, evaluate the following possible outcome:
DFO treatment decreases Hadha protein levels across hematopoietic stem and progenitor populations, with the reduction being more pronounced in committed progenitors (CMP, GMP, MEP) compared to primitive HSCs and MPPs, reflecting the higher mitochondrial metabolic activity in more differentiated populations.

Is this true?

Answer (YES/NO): NO